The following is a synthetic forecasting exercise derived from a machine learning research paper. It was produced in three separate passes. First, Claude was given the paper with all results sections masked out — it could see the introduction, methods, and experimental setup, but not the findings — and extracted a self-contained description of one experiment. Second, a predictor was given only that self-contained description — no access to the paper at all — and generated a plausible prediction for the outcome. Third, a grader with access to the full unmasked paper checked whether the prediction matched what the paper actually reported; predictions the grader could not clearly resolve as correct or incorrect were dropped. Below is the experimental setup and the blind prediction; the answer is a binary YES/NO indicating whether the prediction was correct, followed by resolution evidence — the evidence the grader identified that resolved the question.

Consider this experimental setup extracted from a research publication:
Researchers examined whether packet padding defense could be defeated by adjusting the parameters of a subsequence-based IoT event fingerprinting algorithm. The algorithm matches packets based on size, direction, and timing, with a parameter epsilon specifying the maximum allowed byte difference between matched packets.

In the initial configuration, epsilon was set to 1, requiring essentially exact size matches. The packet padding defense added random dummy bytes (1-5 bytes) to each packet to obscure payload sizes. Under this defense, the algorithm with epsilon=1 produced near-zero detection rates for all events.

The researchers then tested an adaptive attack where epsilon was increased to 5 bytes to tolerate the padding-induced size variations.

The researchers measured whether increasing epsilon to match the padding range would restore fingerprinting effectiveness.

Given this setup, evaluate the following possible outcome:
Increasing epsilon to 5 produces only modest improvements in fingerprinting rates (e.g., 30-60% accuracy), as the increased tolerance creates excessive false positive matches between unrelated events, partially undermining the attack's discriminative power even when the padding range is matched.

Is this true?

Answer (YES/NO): NO